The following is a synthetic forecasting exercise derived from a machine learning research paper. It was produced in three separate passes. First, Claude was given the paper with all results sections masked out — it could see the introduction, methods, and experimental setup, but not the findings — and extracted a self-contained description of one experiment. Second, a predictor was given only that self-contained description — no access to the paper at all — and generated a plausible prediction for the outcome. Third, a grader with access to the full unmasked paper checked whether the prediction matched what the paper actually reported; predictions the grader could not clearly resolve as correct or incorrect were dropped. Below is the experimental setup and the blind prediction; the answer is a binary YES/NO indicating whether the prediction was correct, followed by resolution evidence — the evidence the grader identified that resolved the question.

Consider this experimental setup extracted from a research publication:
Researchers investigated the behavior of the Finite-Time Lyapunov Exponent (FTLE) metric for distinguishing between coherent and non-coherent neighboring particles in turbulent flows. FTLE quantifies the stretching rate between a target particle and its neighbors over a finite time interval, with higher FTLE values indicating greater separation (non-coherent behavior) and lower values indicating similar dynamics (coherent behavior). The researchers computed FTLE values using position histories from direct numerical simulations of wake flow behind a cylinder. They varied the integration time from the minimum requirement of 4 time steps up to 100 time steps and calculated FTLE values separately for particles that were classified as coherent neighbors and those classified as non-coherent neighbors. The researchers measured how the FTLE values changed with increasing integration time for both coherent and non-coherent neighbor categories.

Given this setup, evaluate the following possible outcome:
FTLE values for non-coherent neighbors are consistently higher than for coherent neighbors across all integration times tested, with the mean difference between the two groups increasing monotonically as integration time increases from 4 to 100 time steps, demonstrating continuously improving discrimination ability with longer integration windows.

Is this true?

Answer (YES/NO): NO